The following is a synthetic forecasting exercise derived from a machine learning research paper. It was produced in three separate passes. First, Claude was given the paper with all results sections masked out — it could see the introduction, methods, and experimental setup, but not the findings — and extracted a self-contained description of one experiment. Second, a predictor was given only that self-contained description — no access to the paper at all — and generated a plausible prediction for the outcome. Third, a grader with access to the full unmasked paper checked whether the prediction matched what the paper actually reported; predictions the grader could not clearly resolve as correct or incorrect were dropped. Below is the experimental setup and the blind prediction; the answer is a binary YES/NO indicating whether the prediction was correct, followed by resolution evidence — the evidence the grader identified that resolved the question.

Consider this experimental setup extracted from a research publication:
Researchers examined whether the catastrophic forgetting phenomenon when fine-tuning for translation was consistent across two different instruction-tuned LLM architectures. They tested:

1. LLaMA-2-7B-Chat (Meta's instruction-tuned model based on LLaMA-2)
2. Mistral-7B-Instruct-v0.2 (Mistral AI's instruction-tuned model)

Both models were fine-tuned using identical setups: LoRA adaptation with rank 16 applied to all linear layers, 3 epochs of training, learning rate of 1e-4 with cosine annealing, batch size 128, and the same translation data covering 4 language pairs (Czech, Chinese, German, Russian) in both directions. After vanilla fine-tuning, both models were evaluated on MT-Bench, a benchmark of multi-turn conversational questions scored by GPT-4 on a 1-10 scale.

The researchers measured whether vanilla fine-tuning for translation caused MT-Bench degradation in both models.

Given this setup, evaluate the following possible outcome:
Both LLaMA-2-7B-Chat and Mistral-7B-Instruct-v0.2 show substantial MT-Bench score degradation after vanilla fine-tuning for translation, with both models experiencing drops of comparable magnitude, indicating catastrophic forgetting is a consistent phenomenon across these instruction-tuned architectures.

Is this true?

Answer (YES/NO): YES